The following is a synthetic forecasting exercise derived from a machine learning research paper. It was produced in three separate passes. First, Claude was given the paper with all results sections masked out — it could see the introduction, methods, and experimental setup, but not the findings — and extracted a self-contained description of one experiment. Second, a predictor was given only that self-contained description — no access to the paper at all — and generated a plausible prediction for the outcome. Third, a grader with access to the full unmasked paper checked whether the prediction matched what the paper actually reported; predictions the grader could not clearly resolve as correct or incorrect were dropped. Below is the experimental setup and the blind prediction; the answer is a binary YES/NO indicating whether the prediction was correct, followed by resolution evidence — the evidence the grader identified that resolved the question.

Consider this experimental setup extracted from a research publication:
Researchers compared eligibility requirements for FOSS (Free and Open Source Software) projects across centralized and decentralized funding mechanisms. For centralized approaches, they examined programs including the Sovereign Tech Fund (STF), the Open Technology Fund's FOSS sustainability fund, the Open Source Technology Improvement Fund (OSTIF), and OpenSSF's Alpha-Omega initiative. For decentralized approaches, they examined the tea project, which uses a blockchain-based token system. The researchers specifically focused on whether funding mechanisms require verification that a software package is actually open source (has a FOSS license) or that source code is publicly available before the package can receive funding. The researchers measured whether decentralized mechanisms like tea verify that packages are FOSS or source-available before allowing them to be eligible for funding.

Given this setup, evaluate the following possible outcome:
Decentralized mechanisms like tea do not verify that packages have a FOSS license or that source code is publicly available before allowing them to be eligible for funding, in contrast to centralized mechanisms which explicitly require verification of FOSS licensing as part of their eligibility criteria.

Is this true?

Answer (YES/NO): YES